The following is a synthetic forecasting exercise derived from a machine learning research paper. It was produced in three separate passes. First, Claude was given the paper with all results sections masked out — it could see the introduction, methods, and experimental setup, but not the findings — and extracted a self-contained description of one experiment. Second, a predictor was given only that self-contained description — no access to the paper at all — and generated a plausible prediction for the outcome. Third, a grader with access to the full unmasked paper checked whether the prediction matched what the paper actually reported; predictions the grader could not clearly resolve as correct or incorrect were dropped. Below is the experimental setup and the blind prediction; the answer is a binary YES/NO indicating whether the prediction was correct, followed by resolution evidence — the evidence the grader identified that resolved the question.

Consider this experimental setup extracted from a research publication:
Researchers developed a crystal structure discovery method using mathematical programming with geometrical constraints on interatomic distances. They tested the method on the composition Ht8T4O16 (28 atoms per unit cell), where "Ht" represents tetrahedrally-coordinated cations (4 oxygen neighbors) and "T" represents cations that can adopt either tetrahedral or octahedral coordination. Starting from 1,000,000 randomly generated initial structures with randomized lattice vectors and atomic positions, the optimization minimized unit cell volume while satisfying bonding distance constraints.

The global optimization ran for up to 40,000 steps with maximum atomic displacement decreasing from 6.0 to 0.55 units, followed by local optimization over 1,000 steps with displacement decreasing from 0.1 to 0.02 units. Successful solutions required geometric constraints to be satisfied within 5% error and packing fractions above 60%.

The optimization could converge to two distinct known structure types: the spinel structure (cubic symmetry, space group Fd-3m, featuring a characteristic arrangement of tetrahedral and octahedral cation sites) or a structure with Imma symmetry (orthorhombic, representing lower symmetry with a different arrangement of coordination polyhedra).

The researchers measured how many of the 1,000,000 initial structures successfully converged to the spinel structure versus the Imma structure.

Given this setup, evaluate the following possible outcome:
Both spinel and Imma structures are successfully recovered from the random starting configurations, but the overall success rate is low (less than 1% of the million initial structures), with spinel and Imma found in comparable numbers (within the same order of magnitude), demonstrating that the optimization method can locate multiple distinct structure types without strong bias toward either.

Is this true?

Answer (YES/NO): YES